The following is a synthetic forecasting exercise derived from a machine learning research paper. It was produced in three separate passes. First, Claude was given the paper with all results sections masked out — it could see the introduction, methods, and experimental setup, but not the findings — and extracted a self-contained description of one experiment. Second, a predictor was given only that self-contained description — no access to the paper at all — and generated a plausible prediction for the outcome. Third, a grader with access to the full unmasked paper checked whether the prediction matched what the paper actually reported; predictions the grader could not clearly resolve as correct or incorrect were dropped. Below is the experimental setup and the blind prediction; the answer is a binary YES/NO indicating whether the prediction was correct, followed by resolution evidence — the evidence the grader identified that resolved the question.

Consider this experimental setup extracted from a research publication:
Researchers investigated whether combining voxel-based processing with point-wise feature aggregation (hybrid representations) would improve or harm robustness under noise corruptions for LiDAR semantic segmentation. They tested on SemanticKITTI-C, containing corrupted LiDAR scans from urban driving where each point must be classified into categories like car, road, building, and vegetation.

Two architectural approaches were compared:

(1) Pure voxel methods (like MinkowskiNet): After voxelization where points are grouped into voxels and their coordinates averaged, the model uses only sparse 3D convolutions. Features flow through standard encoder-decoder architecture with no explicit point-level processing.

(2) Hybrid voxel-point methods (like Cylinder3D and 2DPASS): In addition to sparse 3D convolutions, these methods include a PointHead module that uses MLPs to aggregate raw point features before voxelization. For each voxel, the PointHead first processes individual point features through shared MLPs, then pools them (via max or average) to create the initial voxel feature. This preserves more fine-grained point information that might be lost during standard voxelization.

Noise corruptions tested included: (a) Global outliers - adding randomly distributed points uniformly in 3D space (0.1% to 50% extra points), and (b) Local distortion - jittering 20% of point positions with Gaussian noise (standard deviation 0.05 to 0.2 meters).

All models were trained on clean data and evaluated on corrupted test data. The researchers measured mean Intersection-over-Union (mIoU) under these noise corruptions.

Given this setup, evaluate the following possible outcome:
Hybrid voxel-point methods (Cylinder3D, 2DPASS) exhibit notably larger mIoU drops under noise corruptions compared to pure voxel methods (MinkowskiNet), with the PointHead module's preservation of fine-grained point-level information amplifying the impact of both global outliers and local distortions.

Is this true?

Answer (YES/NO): NO